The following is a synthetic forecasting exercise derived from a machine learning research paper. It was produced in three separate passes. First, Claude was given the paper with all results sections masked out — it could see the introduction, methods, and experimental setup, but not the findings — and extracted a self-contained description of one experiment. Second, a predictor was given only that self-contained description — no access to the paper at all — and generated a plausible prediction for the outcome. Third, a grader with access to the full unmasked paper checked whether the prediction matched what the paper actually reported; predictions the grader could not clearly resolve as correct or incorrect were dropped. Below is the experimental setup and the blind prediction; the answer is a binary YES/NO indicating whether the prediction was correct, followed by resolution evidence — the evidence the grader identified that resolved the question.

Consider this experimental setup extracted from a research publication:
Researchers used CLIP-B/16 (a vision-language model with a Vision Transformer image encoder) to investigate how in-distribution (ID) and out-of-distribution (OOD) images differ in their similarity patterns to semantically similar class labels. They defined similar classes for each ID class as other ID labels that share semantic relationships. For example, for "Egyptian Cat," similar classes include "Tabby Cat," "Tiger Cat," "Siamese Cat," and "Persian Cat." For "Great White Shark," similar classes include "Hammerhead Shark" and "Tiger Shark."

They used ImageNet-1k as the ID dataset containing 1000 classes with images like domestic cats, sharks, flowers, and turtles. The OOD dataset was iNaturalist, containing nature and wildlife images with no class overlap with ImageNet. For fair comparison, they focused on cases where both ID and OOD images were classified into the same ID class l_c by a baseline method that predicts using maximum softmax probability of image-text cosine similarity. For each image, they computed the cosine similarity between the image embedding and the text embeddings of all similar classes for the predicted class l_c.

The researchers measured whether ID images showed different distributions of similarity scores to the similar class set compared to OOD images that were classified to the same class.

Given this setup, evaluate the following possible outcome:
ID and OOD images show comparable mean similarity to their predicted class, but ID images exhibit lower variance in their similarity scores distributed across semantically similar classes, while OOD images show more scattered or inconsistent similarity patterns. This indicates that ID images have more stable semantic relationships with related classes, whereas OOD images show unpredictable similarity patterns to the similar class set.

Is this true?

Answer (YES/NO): NO